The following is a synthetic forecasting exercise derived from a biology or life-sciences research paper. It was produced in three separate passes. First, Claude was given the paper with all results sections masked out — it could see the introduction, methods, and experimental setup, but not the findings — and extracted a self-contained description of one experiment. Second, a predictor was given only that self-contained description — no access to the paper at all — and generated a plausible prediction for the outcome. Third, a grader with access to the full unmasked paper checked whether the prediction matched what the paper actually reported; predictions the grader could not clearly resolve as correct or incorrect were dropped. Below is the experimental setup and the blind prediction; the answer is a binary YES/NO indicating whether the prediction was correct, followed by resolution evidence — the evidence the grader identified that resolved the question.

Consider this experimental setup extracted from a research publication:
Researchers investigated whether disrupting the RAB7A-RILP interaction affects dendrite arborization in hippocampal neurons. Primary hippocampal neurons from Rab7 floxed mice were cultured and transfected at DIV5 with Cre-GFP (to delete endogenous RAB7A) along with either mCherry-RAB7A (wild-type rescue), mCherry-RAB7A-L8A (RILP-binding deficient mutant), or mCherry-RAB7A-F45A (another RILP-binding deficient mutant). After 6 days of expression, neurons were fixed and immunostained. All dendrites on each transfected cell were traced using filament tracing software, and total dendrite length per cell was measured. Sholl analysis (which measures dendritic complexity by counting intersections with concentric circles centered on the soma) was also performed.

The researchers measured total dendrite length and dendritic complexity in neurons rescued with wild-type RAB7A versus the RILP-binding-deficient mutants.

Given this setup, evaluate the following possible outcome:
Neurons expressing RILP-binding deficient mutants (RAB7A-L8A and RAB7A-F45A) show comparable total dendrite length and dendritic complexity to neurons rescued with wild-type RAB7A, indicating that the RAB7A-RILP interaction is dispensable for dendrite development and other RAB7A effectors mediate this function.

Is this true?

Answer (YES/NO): NO